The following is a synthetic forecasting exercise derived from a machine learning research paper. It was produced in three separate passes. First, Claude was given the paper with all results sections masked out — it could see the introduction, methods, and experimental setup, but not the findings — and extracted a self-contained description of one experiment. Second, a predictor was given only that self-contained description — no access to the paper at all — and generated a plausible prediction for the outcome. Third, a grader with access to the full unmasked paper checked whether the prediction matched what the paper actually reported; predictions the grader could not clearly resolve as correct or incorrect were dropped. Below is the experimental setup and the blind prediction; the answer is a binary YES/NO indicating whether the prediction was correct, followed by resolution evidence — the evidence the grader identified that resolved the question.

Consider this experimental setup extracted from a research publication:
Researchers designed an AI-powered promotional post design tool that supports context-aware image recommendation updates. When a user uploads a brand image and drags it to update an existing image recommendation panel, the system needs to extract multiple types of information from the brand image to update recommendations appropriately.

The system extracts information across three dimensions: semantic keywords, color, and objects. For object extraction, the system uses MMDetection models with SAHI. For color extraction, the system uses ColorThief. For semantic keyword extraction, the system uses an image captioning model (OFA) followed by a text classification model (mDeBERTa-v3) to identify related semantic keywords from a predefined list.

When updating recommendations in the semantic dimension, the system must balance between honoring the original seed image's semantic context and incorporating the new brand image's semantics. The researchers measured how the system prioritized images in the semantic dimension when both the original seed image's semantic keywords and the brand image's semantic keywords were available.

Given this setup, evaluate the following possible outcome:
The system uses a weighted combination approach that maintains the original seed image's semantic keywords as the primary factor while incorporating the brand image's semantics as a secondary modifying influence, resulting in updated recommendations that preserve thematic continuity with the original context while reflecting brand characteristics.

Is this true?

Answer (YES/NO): NO